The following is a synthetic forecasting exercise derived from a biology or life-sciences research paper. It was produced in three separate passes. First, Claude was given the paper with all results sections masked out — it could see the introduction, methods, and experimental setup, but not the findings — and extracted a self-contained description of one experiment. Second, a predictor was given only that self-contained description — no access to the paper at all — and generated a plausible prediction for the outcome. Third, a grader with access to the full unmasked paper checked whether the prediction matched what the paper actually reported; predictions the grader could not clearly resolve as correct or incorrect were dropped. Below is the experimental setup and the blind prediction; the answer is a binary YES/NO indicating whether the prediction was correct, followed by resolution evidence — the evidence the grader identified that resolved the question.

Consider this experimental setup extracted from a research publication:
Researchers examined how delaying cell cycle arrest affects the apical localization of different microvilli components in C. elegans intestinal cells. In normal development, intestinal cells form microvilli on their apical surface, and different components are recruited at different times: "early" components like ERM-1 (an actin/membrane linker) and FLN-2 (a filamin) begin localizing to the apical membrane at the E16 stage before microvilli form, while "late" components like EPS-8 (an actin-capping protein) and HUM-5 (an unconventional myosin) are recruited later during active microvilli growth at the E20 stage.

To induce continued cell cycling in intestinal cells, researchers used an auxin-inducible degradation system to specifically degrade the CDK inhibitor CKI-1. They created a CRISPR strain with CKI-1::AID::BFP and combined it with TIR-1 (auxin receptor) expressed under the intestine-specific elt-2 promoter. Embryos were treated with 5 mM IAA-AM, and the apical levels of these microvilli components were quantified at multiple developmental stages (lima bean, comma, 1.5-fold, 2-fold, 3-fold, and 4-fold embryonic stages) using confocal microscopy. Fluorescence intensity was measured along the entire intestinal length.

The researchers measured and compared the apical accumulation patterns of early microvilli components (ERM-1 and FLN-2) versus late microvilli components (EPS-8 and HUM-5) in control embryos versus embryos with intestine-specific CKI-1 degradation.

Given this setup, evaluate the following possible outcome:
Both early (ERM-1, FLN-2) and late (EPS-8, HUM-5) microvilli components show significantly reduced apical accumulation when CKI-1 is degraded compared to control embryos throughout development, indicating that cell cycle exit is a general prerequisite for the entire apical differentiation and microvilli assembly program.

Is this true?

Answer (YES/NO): NO